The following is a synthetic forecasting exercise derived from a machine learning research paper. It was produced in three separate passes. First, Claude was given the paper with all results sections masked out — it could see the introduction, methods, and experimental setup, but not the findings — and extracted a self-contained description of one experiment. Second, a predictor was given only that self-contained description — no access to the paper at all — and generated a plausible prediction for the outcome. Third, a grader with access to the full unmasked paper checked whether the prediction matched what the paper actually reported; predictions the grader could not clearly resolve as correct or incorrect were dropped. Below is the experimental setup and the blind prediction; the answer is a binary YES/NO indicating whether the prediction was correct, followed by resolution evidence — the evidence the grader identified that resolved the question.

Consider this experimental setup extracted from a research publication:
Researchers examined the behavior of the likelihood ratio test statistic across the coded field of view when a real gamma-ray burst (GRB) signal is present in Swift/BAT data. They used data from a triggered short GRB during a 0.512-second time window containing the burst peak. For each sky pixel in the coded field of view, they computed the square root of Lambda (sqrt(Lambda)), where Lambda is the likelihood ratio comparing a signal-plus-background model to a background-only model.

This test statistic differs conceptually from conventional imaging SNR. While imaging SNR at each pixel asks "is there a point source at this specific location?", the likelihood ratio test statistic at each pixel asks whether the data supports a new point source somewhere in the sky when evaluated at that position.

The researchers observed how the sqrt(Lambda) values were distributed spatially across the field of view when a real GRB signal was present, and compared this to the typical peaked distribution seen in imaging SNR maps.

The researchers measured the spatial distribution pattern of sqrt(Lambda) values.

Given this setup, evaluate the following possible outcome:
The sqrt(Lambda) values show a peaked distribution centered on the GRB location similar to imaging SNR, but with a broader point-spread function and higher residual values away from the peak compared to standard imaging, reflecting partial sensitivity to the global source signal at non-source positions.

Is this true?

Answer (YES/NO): NO